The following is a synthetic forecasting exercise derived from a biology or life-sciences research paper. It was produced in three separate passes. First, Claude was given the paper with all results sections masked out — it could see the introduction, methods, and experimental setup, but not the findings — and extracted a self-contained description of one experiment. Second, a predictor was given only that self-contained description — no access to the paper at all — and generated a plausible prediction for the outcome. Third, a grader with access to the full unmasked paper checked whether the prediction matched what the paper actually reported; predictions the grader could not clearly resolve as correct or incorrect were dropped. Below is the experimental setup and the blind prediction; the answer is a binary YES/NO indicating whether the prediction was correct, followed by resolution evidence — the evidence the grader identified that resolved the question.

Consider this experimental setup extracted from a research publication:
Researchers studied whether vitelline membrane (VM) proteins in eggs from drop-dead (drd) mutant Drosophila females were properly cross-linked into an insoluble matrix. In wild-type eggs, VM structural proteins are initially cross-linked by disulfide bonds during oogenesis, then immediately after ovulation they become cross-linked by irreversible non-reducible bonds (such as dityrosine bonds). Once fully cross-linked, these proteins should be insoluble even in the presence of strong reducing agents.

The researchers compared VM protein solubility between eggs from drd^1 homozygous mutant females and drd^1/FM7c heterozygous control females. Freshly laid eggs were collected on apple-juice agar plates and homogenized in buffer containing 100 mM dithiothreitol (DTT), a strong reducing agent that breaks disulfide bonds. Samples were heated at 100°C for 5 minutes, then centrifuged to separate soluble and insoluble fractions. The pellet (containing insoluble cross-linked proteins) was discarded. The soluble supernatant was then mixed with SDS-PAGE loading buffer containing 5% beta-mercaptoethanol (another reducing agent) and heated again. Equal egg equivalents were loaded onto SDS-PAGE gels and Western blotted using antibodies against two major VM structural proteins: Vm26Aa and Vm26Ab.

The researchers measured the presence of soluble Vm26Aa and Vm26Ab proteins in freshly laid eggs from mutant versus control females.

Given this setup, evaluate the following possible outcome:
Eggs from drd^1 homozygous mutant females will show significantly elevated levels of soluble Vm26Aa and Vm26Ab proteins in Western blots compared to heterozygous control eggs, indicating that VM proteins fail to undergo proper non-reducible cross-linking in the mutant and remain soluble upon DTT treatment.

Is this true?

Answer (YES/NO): YES